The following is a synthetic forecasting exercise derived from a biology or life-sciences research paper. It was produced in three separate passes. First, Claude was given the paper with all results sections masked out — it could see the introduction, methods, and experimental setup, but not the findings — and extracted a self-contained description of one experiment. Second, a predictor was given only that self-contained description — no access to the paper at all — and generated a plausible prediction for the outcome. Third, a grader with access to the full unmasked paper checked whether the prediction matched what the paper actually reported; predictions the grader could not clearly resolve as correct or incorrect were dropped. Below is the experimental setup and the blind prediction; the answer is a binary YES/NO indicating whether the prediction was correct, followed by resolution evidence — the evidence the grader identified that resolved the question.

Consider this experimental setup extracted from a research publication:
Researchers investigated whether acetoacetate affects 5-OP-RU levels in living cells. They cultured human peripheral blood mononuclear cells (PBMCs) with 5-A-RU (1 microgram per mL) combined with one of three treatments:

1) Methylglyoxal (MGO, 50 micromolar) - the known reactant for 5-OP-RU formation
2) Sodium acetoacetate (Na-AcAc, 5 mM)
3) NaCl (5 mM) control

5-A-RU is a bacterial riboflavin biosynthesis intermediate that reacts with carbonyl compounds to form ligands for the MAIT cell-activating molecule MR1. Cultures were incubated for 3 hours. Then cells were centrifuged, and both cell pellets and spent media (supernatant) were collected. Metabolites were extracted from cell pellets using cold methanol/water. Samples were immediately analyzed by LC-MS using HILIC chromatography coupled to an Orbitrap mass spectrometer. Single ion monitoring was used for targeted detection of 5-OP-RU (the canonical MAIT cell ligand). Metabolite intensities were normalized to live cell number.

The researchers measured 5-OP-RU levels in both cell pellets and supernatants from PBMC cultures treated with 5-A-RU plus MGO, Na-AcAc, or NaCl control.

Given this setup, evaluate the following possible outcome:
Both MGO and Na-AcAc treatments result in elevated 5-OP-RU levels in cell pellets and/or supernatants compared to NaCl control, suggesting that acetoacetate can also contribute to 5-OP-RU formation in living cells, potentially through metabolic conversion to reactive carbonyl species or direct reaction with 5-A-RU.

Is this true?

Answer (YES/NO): YES